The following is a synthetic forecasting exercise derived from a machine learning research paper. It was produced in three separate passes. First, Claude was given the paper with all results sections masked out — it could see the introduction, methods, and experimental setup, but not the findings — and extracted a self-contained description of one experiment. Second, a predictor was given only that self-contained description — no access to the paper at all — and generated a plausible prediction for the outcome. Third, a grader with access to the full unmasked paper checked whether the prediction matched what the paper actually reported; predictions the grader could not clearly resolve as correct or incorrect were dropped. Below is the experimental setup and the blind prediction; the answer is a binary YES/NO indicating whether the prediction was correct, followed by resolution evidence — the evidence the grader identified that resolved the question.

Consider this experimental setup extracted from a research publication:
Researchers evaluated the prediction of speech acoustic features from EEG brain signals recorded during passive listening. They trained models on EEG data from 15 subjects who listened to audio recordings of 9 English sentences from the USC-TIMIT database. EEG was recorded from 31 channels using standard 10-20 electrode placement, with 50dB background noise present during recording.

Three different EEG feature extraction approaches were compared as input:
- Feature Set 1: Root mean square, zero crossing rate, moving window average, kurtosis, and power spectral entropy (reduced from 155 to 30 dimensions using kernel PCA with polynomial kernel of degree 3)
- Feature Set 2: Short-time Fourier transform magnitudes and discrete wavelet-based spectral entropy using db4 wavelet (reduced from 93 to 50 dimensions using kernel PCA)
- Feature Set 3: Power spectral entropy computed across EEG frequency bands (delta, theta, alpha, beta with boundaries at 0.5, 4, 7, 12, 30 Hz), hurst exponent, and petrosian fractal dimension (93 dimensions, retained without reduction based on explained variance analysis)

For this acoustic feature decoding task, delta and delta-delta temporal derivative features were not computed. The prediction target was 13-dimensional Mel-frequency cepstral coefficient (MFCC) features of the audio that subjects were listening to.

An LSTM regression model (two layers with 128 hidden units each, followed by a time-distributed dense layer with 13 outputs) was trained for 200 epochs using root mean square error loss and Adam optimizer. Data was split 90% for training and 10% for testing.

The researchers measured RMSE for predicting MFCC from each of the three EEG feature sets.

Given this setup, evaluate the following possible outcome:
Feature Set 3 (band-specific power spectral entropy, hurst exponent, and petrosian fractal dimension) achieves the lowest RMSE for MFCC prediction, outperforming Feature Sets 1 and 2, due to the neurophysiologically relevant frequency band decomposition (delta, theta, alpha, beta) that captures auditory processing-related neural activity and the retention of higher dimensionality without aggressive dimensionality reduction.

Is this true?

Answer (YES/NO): NO